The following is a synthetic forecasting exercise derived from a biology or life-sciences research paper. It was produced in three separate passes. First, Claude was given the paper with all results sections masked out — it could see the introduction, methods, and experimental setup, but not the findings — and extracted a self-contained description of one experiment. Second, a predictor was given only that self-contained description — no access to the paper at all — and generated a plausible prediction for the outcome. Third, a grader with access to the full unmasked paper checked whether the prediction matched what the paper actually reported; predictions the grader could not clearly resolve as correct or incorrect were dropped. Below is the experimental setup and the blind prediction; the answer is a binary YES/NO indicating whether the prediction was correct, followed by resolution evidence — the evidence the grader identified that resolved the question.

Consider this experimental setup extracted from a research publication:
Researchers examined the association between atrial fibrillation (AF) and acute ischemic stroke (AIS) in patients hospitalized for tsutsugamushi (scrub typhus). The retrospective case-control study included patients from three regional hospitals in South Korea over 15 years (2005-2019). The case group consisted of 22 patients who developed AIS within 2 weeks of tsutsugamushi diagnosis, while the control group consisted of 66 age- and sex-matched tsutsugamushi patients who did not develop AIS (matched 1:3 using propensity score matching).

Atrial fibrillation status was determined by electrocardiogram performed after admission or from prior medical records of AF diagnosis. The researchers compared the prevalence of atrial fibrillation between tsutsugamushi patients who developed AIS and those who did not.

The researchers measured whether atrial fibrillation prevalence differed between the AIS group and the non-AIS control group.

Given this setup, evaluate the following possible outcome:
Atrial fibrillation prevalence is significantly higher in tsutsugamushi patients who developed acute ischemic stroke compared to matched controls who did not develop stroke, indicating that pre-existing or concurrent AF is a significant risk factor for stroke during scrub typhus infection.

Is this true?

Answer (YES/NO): YES